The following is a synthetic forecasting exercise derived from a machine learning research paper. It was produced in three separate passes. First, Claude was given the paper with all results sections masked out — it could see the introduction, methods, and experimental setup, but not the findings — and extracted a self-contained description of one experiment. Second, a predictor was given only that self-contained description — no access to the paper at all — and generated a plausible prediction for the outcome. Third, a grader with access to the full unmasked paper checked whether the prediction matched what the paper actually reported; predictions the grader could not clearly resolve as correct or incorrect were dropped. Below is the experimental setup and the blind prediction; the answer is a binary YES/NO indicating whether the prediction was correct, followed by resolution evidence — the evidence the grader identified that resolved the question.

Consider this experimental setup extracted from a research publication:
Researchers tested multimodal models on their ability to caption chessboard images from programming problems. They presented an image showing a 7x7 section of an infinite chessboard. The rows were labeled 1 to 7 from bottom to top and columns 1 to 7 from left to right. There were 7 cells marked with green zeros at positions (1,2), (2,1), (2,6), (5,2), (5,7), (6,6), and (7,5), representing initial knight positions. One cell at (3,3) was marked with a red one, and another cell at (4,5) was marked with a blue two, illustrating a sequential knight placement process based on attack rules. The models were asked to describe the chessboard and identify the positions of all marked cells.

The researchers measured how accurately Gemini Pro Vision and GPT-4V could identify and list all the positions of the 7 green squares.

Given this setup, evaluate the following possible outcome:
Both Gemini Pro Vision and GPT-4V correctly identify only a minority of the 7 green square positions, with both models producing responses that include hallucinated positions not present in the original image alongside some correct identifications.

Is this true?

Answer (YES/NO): NO